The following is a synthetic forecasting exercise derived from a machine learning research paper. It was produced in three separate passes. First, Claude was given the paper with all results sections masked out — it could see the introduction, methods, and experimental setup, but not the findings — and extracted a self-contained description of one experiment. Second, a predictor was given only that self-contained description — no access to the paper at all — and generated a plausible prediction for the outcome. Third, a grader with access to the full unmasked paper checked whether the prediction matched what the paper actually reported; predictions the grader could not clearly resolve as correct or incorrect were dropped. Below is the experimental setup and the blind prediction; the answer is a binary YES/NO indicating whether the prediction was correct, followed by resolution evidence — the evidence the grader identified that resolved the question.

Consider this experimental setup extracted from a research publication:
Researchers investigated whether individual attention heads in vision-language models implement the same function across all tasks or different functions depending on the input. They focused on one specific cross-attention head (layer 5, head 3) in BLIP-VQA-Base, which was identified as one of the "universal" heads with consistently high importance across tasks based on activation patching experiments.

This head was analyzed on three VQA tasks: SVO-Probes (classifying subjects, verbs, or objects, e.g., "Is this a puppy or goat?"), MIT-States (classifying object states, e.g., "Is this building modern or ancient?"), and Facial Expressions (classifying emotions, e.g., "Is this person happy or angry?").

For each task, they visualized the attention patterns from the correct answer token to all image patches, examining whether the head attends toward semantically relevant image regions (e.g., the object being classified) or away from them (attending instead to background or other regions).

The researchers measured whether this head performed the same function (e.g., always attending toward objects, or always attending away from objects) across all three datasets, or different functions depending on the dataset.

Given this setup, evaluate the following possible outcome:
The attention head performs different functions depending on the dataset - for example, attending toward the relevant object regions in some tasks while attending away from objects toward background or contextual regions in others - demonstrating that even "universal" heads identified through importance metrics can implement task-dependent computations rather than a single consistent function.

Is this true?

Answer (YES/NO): NO